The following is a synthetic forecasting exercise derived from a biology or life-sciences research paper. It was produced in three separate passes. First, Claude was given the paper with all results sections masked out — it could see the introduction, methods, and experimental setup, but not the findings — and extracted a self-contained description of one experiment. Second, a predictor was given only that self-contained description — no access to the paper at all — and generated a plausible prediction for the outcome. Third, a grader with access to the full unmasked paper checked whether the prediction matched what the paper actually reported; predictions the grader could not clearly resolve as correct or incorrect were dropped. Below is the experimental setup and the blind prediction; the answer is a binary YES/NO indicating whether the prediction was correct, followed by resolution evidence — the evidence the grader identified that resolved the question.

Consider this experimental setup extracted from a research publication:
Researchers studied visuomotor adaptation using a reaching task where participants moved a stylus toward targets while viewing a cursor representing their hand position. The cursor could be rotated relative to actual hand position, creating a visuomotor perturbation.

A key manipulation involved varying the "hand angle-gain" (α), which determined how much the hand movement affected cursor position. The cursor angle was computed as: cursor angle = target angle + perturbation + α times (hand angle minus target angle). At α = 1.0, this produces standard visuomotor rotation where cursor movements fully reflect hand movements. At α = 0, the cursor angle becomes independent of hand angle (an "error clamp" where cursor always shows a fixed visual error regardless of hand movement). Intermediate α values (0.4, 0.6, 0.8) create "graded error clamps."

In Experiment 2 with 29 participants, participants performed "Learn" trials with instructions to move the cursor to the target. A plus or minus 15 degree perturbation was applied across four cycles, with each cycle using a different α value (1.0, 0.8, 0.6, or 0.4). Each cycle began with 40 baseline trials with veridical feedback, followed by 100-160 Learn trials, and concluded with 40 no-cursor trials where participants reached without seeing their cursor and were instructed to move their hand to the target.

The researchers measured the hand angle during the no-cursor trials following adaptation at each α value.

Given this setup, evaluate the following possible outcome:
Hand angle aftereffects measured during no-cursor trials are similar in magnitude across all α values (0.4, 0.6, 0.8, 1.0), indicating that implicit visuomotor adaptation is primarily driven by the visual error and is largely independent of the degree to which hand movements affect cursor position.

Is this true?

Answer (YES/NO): NO